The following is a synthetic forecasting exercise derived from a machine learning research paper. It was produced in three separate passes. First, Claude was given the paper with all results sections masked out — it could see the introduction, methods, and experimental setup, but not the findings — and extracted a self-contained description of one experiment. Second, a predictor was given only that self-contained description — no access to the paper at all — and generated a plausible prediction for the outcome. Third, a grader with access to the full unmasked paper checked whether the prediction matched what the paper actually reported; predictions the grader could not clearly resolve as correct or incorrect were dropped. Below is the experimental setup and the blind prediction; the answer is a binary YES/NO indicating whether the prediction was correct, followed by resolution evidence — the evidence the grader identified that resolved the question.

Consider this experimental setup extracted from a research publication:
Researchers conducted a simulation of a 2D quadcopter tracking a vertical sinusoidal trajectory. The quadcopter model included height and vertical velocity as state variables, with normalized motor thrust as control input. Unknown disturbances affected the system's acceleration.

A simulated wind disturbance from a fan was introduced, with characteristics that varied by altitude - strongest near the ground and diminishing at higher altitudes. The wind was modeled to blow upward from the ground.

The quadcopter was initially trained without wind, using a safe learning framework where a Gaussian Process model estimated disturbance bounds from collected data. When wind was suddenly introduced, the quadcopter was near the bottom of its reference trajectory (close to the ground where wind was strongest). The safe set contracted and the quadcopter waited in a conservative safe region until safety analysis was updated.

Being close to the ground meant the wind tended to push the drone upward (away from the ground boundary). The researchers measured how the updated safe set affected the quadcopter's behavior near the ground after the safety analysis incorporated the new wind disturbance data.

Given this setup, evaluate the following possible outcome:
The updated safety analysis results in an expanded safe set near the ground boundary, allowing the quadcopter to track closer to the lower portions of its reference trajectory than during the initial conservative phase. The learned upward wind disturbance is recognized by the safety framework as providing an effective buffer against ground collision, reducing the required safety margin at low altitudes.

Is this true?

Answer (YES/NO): YES